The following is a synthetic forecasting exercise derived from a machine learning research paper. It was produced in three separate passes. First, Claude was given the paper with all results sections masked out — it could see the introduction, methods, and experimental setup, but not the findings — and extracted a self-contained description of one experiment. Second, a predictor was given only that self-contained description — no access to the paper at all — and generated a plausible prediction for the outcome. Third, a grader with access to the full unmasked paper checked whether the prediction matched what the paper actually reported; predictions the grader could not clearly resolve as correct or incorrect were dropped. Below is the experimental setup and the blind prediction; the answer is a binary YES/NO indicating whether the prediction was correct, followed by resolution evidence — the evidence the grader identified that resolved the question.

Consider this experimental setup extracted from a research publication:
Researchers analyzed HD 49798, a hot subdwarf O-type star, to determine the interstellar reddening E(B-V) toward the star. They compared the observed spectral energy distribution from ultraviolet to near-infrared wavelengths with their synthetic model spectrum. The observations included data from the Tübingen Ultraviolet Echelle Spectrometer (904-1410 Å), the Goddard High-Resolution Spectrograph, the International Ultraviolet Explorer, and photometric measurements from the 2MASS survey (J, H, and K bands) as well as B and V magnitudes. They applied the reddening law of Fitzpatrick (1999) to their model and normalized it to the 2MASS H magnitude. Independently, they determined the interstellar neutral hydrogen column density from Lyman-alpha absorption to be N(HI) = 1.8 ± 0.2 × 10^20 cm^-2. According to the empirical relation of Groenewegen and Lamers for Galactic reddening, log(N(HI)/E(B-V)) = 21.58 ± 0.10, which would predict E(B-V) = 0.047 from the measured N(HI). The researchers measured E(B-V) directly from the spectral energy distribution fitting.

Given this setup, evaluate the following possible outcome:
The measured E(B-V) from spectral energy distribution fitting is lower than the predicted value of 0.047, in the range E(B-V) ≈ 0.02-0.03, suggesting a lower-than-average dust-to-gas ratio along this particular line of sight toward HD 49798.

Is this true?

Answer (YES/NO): NO